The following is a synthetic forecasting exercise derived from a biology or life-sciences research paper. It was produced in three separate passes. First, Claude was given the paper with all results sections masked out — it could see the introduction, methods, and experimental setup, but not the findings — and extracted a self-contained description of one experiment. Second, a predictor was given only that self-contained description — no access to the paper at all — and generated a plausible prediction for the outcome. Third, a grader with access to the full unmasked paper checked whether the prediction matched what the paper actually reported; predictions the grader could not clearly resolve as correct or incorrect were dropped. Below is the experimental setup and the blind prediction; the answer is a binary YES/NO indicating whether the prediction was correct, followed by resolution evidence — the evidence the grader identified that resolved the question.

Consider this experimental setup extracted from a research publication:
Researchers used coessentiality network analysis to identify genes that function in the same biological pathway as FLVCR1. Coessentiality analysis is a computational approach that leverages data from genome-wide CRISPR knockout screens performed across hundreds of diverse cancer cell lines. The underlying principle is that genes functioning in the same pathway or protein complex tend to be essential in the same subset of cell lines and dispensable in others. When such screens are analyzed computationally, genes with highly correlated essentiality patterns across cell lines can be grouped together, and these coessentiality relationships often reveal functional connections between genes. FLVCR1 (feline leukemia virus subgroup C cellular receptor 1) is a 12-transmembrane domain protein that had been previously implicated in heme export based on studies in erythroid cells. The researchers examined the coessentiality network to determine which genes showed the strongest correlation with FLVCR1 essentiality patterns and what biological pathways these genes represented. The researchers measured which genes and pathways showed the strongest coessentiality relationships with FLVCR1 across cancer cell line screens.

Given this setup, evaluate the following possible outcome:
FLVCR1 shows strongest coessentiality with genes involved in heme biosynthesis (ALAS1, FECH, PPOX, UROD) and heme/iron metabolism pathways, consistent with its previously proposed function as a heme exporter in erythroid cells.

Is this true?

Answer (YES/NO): NO